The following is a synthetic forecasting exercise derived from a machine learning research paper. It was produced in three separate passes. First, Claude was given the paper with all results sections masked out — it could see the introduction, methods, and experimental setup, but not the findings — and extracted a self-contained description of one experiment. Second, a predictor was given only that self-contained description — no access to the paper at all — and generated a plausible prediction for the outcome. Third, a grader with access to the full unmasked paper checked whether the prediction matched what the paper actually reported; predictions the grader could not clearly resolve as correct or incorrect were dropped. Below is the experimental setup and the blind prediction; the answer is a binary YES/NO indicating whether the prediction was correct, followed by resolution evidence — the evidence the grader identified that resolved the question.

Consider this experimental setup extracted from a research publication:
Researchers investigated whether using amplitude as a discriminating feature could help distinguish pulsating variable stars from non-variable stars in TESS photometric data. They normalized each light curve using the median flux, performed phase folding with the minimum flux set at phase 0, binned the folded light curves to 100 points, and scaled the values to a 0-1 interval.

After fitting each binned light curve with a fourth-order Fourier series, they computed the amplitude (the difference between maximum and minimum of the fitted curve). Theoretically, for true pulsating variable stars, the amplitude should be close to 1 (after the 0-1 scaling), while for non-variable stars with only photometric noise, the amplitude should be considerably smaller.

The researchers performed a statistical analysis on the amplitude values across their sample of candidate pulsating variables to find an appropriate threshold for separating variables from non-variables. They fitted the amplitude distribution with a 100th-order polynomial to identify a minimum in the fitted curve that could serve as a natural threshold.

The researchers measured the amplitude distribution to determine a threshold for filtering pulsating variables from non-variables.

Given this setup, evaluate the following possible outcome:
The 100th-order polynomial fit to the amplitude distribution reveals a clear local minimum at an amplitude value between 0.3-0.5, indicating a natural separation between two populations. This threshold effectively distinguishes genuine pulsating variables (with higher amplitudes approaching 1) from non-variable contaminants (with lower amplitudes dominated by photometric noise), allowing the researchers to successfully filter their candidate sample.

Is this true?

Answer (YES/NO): NO